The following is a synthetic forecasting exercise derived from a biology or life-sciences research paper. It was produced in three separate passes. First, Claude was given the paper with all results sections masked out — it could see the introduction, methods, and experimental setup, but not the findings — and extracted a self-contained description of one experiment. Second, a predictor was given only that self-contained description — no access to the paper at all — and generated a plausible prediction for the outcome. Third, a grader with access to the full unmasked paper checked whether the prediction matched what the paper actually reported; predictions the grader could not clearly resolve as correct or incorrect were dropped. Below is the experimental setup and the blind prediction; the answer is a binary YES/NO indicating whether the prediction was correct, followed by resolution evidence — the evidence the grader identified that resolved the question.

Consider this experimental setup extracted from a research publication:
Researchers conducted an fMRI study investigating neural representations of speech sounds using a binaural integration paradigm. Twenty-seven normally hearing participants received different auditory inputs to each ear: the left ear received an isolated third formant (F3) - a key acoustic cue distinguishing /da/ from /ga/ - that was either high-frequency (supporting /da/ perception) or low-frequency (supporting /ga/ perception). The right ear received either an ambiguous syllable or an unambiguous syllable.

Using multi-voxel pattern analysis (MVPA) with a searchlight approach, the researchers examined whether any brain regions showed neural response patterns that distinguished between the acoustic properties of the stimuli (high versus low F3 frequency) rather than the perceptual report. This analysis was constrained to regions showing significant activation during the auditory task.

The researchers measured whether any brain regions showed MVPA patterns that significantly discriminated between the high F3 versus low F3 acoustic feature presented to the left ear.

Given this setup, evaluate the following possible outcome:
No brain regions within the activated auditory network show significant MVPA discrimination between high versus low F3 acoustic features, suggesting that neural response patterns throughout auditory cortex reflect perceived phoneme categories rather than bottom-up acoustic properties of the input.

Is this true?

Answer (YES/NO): YES